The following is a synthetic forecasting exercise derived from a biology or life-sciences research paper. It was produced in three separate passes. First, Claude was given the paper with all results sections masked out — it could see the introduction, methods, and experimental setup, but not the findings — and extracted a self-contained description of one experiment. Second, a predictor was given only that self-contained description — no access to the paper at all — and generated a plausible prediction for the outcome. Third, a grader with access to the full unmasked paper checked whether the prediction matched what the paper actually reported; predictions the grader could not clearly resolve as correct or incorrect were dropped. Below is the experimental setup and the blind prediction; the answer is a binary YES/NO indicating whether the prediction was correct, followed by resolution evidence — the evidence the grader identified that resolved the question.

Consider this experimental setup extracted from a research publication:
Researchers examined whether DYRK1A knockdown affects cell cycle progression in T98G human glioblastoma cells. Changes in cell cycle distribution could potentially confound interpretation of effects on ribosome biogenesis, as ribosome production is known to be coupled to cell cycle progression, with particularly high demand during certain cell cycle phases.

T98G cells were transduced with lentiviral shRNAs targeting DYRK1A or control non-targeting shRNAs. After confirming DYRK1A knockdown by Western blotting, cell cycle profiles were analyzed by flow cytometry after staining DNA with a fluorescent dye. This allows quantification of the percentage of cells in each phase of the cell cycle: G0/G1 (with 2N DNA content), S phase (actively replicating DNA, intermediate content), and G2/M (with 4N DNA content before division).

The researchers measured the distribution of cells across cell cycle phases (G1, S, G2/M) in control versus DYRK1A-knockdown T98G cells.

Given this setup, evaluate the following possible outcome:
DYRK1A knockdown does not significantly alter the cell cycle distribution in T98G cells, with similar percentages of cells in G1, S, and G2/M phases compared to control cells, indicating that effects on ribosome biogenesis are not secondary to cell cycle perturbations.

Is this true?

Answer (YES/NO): NO